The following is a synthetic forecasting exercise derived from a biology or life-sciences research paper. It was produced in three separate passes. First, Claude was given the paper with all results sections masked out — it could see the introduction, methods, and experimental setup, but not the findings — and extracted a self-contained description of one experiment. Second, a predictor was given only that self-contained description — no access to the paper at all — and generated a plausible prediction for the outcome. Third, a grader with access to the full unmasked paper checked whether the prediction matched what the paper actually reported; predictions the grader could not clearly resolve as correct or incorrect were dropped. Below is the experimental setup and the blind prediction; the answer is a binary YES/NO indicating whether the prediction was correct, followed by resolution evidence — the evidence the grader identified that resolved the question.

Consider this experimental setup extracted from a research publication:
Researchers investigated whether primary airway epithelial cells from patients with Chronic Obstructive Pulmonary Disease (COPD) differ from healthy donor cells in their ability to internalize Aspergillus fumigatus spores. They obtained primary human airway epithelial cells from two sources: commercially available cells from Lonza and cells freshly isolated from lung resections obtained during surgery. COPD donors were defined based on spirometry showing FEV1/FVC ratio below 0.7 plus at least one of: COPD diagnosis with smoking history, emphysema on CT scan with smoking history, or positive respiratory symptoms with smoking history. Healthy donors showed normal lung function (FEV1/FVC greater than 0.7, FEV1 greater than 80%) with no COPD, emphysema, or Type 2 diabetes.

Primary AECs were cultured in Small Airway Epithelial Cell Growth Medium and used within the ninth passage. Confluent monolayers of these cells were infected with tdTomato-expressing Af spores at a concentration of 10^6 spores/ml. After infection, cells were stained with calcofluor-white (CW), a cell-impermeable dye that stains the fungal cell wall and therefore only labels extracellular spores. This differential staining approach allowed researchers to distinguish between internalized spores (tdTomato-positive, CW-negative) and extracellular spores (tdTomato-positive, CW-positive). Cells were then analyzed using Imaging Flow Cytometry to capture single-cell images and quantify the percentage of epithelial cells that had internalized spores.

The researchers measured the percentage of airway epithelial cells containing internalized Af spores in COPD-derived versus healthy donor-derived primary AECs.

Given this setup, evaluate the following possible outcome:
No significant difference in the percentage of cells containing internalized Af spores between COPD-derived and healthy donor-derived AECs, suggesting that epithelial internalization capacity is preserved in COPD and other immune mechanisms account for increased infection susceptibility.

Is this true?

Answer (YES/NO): NO